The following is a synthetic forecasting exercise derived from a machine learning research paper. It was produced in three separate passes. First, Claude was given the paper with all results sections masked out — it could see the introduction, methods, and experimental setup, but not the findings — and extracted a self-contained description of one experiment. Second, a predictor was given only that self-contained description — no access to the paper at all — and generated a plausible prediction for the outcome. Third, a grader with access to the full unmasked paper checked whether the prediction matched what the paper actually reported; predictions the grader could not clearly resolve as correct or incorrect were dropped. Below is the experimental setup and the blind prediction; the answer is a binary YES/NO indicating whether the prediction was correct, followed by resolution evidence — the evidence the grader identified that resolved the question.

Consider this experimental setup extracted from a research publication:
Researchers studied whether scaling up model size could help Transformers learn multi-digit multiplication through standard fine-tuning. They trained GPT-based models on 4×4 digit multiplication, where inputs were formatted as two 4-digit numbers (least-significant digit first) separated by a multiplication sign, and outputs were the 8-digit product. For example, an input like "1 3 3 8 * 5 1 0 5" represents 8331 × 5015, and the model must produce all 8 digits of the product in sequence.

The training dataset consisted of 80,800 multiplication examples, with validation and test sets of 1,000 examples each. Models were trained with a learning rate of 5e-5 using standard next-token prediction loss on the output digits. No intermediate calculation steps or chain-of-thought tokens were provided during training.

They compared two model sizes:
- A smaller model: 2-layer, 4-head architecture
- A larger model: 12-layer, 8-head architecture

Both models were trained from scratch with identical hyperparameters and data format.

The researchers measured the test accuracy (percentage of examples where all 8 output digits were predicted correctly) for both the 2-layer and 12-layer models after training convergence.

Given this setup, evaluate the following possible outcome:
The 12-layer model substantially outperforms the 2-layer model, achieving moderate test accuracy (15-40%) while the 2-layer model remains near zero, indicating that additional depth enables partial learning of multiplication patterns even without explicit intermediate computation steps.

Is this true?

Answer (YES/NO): NO